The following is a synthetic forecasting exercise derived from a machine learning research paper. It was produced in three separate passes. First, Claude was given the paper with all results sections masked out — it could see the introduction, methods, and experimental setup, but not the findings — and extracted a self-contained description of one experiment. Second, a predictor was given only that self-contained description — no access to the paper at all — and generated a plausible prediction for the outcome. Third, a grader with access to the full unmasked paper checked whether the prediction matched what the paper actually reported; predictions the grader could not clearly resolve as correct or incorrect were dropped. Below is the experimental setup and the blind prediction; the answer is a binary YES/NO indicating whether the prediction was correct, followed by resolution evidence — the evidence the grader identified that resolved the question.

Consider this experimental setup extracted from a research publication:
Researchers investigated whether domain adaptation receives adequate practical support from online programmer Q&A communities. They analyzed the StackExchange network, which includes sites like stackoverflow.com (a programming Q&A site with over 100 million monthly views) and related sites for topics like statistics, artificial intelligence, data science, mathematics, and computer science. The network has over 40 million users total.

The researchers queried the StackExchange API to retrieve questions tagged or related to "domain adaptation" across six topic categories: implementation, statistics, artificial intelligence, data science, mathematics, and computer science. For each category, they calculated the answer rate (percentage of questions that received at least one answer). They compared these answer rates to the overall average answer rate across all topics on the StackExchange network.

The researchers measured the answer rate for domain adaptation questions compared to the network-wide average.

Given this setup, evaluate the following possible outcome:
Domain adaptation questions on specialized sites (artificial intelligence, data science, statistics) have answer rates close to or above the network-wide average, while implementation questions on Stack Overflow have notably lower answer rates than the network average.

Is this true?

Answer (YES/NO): NO